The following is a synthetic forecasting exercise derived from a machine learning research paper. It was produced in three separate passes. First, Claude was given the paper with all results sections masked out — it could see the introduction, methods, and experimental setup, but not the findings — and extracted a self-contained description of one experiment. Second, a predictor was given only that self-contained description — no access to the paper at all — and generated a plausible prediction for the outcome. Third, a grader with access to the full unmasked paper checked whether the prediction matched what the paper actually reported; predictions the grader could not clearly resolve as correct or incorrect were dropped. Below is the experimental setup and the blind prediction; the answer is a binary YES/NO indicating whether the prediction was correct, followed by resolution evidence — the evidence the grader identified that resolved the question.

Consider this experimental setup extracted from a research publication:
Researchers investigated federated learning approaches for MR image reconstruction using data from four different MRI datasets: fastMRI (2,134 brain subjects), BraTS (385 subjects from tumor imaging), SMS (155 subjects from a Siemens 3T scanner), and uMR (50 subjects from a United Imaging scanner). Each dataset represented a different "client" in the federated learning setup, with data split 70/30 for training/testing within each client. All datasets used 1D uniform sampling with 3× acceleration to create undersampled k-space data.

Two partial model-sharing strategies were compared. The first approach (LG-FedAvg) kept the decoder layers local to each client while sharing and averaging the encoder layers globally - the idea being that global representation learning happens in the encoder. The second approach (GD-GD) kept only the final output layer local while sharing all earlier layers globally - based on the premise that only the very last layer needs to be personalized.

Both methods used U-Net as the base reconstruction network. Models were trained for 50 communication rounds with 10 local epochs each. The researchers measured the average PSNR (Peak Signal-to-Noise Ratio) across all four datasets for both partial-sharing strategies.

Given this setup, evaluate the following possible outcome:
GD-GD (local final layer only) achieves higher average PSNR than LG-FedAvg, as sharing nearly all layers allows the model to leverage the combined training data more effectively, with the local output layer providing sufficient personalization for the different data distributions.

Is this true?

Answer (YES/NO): YES